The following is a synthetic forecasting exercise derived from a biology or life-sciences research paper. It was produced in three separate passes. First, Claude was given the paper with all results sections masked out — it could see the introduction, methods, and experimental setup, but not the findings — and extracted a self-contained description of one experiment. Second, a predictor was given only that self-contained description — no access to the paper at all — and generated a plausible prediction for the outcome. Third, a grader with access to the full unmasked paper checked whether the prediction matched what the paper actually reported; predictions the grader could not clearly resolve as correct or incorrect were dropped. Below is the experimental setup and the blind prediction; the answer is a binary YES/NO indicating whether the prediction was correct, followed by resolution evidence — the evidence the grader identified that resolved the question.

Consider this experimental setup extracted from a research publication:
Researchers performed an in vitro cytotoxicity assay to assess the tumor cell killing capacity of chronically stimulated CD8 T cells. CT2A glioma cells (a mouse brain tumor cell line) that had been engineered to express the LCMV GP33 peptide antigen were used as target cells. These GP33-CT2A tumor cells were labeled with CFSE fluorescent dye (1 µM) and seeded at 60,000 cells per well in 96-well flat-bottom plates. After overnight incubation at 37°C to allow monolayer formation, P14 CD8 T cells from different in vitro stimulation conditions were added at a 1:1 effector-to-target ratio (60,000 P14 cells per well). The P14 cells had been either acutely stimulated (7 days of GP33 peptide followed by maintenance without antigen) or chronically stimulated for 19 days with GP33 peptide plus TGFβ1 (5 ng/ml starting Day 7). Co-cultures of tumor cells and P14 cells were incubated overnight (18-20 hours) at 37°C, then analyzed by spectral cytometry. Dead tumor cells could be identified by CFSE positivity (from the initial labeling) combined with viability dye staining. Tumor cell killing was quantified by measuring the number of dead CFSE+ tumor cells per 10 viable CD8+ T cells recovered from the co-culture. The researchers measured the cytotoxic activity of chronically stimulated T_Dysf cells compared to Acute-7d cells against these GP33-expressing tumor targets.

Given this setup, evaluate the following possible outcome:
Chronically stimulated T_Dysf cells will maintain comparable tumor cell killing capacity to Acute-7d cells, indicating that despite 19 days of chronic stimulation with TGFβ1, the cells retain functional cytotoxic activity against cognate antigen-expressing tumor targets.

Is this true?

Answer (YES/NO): NO